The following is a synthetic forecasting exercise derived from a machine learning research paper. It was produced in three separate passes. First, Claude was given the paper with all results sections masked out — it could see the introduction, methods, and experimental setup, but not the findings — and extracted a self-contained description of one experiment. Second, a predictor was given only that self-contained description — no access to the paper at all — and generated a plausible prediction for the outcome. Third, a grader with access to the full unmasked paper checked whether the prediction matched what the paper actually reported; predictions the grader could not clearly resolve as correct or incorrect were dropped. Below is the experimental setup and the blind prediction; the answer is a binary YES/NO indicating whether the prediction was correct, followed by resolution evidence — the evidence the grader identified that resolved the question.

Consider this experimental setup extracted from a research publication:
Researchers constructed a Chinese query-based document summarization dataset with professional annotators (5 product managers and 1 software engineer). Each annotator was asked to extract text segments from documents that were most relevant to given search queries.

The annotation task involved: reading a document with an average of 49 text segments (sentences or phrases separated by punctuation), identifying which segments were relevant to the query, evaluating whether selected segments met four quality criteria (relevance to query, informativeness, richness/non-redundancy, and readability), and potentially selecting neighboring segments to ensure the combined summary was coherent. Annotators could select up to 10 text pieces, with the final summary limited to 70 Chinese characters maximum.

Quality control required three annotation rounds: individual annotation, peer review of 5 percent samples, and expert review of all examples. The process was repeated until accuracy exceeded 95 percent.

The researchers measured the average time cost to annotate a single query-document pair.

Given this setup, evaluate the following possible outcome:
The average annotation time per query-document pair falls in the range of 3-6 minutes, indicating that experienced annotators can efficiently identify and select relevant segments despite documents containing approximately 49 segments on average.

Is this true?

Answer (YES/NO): NO